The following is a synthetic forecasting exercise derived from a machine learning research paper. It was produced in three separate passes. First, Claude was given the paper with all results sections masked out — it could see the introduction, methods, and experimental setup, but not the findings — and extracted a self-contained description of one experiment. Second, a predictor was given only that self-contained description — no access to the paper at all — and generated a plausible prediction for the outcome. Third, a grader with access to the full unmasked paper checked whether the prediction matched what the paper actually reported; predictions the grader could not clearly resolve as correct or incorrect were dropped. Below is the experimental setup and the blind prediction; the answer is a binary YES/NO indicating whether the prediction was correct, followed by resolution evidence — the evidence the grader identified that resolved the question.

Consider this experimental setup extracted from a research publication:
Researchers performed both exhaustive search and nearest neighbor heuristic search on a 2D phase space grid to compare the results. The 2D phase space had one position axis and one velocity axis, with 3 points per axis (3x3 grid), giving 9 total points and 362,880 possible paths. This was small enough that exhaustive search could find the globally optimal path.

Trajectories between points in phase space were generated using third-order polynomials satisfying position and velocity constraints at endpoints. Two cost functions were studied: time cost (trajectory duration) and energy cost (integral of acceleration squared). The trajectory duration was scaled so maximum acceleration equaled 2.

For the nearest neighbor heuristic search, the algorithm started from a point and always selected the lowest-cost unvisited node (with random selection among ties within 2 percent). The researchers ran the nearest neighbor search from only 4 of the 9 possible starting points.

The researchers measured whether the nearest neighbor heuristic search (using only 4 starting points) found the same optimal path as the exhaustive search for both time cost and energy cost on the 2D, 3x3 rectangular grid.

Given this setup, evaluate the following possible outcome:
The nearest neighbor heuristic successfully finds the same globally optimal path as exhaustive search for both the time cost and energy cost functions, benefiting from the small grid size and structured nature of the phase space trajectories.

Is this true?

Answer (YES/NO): NO